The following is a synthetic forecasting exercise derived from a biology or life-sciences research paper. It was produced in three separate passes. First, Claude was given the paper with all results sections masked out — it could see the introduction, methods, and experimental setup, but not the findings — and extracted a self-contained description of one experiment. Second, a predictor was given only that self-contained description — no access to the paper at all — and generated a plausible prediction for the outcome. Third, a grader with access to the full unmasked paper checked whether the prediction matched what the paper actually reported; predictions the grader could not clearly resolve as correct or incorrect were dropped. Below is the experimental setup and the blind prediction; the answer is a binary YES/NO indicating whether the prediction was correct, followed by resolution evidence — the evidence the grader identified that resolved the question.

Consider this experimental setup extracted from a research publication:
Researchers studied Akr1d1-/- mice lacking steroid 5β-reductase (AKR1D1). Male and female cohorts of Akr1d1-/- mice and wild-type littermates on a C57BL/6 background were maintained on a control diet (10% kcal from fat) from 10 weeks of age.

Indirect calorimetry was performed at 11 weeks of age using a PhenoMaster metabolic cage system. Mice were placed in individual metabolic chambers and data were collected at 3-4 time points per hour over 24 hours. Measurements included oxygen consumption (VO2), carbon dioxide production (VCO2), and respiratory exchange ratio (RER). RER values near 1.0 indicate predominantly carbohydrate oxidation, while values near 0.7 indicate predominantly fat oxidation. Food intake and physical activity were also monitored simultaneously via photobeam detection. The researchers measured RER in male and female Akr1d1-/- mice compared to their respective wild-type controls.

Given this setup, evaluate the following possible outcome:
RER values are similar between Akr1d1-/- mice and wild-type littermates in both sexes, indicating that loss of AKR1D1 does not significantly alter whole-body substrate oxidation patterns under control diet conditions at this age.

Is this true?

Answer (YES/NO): NO